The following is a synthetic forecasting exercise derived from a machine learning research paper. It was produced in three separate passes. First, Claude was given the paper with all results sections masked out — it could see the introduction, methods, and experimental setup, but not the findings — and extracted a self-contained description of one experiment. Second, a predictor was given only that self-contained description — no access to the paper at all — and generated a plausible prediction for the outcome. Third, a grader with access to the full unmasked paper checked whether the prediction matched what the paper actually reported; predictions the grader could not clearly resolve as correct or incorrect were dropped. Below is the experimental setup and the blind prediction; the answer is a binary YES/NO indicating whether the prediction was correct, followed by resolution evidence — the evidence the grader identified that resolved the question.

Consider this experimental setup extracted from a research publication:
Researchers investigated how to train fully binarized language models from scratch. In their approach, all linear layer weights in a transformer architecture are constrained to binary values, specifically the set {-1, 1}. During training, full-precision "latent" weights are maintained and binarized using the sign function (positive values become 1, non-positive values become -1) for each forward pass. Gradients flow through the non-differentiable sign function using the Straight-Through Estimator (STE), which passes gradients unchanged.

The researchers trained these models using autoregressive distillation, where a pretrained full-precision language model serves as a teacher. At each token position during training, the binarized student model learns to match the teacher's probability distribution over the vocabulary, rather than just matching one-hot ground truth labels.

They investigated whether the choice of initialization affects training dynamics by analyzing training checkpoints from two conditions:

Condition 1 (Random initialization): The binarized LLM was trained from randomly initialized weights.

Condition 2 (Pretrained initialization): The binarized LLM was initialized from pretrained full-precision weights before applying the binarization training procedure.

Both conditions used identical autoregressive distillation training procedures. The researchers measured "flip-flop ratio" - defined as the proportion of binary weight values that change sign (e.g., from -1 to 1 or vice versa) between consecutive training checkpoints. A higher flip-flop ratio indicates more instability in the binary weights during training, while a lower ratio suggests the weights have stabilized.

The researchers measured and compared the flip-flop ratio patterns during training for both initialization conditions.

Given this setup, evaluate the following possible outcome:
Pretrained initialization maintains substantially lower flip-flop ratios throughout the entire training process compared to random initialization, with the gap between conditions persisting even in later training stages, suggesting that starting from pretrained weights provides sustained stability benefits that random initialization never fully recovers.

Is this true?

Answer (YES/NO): NO